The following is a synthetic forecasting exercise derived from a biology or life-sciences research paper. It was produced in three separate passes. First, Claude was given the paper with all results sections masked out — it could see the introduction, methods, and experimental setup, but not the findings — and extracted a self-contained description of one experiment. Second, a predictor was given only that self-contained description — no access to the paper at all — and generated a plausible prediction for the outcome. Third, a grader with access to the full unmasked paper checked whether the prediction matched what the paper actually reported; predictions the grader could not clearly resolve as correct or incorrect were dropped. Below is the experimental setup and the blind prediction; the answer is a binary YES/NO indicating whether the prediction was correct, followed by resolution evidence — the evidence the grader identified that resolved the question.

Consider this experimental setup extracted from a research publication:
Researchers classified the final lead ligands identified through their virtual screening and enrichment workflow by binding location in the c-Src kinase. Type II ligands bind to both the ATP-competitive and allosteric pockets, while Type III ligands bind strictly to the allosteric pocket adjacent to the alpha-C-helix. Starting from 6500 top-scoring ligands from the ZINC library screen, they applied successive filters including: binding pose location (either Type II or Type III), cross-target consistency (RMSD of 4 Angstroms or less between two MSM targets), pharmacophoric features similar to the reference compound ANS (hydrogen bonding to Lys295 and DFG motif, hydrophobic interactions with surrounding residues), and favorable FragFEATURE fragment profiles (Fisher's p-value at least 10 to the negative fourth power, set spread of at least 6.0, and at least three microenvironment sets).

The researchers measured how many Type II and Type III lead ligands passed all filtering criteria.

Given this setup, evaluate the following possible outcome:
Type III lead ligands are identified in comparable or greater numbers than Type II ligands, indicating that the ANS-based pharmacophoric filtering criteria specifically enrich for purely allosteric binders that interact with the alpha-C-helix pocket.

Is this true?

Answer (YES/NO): YES